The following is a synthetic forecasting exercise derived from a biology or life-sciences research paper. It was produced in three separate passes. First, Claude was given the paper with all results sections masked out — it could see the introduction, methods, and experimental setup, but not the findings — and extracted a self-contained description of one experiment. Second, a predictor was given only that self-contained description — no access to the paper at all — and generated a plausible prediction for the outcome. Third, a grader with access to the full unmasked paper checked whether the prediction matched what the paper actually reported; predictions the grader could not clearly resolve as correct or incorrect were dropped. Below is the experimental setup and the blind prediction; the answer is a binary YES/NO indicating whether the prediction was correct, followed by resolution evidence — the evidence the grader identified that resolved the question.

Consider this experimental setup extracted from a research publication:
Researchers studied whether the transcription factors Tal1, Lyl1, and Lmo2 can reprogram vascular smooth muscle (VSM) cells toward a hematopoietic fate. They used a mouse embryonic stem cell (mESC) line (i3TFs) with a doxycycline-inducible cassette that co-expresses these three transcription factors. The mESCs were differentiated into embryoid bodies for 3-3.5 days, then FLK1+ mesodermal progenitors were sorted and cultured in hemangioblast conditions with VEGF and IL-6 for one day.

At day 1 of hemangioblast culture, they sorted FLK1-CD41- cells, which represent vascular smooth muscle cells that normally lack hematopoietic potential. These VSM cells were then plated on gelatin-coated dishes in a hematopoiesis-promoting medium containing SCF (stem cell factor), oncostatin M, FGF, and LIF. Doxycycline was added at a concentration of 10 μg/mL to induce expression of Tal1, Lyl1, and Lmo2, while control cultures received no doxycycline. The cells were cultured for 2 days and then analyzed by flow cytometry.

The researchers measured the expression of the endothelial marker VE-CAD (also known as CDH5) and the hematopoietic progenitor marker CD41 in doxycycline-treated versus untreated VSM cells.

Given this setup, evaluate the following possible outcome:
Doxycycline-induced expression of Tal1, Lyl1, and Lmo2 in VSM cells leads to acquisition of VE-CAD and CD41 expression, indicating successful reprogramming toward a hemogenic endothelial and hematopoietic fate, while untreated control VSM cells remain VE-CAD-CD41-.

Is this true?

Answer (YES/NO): NO